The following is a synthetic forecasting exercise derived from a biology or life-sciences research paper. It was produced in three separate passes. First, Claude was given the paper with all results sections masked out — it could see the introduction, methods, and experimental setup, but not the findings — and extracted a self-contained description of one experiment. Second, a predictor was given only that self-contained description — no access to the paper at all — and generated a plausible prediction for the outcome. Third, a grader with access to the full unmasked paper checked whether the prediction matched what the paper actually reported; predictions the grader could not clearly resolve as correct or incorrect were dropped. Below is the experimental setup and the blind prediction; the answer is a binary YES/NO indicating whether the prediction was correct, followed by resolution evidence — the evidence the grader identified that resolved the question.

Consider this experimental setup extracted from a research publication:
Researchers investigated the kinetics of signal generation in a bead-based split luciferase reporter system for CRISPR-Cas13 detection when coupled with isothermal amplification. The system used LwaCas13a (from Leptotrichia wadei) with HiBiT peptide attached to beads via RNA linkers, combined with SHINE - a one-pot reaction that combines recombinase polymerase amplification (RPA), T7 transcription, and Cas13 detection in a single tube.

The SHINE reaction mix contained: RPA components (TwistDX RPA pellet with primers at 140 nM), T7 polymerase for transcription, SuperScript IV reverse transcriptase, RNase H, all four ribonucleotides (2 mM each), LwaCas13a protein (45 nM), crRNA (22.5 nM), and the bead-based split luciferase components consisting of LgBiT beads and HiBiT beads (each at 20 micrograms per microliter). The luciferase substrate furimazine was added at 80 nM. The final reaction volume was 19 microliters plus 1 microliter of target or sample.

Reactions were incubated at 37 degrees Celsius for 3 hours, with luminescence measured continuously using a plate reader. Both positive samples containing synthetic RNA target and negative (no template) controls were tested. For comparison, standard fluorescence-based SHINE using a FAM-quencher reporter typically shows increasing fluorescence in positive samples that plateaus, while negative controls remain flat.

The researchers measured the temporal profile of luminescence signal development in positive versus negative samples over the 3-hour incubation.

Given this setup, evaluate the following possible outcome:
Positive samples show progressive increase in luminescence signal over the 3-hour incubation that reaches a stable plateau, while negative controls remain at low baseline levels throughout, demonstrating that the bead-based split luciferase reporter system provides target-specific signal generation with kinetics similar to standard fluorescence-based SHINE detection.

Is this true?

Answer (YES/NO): NO